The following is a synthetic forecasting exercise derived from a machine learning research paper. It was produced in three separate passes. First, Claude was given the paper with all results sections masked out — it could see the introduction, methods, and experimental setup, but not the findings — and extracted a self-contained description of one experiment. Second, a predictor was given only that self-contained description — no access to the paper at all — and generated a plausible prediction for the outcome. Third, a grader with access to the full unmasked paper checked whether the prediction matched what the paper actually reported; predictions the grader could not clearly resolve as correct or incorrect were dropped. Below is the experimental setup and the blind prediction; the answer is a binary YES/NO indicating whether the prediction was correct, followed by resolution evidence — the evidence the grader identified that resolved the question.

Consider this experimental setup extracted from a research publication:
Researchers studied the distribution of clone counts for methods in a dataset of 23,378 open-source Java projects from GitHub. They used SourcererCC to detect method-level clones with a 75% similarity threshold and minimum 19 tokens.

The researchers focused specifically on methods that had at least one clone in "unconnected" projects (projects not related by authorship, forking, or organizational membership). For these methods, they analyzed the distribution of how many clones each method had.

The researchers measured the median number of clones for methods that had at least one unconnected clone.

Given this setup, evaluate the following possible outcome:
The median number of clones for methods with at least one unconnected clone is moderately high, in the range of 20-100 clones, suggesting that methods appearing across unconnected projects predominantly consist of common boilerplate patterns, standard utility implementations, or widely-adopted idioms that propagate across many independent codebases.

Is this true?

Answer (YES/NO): NO